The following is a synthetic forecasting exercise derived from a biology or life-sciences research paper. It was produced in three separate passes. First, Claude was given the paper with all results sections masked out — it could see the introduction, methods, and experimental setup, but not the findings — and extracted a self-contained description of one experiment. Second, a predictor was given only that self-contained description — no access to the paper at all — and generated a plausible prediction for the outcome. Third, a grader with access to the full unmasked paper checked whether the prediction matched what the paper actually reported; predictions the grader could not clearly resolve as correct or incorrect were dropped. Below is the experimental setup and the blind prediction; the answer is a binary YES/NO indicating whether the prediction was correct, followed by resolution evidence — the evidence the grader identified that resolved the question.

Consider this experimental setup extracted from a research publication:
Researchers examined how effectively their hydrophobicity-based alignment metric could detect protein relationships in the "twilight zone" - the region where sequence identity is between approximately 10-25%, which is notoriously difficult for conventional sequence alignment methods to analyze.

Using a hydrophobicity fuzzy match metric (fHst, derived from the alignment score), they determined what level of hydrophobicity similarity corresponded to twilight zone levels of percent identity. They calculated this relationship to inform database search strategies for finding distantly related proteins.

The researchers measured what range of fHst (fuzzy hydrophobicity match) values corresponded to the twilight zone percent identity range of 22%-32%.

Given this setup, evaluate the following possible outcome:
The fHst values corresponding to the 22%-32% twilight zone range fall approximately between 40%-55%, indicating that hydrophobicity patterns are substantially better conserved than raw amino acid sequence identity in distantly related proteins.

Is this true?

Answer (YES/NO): NO